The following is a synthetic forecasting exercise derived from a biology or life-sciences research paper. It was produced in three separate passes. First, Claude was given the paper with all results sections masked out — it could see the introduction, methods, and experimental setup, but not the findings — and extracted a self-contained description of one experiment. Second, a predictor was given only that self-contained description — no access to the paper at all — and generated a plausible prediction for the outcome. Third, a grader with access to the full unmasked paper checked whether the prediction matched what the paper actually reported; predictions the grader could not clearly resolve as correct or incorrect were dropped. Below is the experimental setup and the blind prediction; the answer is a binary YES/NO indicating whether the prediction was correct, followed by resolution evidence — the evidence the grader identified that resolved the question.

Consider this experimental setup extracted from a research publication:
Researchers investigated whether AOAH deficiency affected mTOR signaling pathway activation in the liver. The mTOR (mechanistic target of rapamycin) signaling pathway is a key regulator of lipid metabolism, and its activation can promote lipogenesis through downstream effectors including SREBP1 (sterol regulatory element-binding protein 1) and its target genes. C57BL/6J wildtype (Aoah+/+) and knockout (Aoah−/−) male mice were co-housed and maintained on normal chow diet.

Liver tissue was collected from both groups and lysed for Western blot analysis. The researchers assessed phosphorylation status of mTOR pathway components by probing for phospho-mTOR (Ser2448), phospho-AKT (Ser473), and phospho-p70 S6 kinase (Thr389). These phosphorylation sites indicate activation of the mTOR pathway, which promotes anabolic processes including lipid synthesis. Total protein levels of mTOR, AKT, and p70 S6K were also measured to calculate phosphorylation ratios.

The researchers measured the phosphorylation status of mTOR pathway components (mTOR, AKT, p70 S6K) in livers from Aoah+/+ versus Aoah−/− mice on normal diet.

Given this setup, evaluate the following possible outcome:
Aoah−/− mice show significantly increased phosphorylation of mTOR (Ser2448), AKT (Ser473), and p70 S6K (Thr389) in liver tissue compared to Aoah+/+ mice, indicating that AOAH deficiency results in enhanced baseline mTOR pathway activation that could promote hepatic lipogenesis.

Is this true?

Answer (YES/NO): YES